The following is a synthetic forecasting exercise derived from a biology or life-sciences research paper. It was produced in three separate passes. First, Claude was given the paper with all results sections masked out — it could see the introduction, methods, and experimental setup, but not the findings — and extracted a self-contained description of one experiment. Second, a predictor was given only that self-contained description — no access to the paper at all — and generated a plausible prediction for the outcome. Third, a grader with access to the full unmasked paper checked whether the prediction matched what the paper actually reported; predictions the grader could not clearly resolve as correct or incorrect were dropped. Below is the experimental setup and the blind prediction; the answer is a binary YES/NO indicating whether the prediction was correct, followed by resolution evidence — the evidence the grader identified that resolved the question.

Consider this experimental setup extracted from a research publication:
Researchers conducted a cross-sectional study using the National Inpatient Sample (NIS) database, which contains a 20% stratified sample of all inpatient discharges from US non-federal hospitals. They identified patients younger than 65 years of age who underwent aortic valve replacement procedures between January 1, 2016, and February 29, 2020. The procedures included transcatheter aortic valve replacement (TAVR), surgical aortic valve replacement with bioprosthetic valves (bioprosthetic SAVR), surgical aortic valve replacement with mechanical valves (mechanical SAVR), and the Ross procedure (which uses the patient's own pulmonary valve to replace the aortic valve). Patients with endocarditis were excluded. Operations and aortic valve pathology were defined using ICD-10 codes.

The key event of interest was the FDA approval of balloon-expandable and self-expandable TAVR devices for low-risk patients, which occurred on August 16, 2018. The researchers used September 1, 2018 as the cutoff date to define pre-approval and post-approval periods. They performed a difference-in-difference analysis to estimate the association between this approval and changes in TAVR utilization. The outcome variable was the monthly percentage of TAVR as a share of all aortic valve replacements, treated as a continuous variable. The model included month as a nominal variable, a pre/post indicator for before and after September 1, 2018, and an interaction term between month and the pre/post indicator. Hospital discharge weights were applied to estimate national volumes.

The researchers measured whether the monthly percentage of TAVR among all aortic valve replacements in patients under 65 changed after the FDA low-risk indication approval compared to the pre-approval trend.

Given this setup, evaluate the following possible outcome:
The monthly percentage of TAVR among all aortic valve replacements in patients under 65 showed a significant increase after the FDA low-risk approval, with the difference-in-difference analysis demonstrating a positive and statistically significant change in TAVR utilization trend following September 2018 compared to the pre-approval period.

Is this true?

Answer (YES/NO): YES